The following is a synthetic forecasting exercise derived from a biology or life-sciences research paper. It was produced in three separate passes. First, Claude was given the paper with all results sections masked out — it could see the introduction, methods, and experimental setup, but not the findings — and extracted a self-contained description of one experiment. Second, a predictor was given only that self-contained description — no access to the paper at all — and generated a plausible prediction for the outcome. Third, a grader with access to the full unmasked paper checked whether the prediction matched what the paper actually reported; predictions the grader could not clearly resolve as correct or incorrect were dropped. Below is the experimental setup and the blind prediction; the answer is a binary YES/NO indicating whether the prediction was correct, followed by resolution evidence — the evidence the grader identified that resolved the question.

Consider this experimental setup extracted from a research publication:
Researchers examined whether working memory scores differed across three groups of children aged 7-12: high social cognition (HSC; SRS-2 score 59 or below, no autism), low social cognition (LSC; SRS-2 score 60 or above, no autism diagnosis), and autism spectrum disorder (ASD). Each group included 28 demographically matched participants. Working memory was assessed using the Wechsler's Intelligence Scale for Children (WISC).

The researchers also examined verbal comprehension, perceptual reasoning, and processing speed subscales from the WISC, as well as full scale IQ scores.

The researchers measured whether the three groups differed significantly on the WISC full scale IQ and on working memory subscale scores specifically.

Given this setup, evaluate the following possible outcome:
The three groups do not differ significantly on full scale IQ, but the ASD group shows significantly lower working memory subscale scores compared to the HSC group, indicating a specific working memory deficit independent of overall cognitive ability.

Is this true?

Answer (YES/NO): YES